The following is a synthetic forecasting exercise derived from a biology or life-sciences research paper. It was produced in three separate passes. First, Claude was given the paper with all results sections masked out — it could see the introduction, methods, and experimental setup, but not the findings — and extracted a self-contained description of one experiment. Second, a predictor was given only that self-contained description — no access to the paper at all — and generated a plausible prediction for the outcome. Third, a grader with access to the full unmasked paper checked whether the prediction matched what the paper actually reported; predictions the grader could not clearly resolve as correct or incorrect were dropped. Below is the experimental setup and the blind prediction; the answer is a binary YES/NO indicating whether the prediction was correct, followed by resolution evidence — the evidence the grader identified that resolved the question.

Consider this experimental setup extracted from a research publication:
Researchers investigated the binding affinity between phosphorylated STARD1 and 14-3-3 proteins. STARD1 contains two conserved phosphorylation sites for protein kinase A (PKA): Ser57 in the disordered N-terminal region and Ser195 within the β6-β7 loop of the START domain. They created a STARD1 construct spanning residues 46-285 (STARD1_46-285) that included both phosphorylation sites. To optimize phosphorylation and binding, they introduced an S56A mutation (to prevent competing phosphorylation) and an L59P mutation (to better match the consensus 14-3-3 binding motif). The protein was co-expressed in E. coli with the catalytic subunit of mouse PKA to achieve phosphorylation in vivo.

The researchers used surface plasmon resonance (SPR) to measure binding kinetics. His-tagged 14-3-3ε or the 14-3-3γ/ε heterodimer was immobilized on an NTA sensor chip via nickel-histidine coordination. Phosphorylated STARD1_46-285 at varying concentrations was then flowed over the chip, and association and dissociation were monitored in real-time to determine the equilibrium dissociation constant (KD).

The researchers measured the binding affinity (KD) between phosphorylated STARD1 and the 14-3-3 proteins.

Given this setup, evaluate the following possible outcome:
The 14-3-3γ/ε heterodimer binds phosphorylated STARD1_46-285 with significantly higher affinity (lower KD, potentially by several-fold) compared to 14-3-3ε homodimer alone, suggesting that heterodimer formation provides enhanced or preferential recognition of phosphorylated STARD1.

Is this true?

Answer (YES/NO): NO